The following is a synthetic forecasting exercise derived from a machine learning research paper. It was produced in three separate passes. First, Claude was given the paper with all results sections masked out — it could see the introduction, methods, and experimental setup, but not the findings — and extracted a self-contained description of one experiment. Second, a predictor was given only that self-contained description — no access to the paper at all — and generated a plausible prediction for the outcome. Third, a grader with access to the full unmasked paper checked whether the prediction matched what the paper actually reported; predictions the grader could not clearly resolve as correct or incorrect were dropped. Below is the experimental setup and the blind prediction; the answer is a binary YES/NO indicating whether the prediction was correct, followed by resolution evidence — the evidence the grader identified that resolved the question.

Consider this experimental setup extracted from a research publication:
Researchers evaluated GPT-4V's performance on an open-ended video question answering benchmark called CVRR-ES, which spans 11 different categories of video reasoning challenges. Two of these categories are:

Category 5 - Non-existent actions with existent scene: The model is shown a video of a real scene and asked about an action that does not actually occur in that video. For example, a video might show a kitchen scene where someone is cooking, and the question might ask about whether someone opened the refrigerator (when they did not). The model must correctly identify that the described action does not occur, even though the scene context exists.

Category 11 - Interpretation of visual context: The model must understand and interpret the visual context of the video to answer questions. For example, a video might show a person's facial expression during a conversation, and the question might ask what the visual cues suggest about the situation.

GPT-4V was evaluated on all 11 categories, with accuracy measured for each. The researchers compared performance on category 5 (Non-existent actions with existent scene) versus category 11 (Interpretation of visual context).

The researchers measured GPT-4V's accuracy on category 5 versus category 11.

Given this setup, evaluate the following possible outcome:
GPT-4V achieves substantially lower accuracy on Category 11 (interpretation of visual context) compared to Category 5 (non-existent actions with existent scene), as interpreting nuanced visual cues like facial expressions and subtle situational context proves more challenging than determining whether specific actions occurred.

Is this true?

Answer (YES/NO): NO